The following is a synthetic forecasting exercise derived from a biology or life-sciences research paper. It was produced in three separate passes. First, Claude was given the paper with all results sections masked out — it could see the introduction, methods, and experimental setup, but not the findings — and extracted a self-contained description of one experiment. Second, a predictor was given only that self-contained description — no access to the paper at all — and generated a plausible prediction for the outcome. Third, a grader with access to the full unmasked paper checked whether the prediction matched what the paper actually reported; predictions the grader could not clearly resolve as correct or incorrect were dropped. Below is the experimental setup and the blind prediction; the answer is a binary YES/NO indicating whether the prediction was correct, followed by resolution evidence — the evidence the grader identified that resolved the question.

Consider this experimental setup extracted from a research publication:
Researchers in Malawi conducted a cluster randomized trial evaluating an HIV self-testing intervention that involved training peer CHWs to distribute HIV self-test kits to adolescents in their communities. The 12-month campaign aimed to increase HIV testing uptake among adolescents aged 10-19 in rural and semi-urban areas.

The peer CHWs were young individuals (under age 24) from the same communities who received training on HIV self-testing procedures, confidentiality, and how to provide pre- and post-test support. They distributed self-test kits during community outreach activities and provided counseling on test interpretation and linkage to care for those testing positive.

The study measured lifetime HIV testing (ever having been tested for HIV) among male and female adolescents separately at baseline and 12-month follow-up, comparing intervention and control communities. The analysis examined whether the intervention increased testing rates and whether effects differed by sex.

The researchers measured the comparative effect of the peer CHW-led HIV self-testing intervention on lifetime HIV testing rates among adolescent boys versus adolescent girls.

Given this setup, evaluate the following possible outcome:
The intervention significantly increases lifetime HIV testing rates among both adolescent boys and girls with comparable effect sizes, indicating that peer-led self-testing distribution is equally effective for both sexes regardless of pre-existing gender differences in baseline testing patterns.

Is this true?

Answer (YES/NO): NO